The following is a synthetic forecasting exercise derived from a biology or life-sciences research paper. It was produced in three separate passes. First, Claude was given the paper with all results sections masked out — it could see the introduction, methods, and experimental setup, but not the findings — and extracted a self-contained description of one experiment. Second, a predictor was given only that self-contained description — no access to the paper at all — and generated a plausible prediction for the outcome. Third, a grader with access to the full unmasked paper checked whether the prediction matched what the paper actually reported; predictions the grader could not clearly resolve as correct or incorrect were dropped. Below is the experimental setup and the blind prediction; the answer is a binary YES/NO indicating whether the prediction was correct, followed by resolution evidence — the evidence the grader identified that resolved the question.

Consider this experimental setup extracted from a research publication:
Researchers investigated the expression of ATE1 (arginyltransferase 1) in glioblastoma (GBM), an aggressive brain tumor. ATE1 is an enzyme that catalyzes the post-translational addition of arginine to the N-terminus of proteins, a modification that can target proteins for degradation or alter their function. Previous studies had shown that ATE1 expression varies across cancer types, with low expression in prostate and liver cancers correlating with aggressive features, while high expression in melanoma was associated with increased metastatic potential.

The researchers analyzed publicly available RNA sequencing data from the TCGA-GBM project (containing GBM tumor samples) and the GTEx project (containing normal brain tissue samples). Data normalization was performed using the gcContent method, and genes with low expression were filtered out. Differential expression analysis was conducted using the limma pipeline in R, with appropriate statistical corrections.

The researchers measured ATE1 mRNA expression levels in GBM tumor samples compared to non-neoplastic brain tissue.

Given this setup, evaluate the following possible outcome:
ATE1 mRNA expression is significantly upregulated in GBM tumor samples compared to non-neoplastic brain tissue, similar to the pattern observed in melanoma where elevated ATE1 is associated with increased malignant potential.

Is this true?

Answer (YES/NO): YES